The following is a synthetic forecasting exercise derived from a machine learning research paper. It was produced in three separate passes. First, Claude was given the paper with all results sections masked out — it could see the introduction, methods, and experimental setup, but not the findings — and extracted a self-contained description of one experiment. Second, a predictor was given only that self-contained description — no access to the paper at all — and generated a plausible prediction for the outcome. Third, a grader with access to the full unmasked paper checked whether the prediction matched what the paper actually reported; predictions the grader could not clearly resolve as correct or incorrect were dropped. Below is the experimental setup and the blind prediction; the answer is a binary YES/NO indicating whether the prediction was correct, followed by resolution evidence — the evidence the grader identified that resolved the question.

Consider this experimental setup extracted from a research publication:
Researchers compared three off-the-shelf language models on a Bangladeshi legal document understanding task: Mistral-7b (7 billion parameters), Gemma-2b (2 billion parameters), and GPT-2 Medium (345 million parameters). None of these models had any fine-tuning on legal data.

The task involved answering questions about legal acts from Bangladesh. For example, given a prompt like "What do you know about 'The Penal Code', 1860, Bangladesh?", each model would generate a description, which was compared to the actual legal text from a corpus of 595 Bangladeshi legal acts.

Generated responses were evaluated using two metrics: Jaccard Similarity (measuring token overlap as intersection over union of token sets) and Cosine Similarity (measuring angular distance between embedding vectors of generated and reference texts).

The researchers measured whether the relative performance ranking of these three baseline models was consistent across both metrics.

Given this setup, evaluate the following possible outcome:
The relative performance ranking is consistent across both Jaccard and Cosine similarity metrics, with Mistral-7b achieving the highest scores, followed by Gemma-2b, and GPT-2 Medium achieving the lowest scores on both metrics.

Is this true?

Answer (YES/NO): YES